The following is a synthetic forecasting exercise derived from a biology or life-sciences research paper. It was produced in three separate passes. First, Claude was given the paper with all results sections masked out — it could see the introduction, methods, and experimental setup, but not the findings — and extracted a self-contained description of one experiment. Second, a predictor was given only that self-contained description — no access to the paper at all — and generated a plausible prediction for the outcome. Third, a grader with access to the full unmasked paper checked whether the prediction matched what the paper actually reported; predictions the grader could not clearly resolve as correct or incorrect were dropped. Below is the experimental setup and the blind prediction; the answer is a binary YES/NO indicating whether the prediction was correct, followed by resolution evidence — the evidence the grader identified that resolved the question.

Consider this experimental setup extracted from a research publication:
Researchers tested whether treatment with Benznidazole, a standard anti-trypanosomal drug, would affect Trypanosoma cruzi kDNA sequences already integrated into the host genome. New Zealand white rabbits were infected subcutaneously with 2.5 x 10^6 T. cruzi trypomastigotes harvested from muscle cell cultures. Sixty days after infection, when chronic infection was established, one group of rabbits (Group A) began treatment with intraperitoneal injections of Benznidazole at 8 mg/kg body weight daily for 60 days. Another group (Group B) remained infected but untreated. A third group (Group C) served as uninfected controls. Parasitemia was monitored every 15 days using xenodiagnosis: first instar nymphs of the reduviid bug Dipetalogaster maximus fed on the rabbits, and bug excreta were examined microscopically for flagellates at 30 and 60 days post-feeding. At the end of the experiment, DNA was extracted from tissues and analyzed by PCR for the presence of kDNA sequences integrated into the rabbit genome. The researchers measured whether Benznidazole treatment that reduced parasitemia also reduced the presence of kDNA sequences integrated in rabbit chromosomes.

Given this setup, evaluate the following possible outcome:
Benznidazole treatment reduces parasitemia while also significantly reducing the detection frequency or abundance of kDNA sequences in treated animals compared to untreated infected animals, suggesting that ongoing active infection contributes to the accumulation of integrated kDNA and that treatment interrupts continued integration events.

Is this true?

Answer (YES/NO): NO